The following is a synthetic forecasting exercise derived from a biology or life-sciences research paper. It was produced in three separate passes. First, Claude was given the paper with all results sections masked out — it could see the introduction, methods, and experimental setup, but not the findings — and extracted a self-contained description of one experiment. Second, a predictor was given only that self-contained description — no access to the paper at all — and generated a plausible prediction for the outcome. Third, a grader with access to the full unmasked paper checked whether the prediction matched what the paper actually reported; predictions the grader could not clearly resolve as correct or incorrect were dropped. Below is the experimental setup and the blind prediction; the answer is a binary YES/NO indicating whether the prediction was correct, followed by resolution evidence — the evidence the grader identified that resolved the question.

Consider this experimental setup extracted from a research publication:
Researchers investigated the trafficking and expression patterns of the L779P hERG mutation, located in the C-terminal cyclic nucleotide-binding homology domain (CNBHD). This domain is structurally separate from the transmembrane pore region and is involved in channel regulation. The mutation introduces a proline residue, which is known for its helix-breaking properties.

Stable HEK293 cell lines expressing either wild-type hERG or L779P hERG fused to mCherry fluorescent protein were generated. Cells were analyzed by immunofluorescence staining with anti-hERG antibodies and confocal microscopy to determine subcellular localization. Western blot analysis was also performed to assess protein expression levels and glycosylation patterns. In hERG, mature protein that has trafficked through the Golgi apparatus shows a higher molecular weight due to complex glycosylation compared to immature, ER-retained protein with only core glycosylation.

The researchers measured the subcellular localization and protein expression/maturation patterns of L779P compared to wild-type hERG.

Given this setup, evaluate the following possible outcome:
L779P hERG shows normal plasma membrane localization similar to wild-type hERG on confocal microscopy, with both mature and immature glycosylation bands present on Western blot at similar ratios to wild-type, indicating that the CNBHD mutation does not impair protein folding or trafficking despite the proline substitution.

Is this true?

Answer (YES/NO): NO